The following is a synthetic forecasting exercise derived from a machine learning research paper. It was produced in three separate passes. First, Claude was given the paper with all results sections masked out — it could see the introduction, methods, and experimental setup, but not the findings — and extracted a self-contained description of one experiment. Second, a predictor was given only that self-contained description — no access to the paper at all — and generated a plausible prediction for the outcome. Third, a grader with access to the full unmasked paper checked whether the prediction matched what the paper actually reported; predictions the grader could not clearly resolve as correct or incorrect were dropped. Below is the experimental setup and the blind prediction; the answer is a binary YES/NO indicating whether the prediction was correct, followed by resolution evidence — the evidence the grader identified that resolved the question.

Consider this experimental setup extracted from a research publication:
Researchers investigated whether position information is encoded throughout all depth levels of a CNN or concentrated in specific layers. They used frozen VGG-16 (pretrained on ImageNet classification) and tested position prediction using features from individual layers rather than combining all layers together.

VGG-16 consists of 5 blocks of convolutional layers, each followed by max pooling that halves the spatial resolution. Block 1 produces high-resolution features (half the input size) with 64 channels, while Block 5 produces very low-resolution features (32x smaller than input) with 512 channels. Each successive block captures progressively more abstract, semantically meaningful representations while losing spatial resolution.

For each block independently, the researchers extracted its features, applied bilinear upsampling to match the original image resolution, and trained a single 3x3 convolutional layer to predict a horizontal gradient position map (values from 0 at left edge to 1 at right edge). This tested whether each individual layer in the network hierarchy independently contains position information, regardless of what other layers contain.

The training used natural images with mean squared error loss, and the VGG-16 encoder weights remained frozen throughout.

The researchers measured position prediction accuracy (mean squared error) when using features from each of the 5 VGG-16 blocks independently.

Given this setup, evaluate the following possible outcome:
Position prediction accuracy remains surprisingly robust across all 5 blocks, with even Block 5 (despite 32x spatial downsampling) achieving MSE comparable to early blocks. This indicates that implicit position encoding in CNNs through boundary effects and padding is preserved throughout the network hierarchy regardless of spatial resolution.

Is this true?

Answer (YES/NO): NO